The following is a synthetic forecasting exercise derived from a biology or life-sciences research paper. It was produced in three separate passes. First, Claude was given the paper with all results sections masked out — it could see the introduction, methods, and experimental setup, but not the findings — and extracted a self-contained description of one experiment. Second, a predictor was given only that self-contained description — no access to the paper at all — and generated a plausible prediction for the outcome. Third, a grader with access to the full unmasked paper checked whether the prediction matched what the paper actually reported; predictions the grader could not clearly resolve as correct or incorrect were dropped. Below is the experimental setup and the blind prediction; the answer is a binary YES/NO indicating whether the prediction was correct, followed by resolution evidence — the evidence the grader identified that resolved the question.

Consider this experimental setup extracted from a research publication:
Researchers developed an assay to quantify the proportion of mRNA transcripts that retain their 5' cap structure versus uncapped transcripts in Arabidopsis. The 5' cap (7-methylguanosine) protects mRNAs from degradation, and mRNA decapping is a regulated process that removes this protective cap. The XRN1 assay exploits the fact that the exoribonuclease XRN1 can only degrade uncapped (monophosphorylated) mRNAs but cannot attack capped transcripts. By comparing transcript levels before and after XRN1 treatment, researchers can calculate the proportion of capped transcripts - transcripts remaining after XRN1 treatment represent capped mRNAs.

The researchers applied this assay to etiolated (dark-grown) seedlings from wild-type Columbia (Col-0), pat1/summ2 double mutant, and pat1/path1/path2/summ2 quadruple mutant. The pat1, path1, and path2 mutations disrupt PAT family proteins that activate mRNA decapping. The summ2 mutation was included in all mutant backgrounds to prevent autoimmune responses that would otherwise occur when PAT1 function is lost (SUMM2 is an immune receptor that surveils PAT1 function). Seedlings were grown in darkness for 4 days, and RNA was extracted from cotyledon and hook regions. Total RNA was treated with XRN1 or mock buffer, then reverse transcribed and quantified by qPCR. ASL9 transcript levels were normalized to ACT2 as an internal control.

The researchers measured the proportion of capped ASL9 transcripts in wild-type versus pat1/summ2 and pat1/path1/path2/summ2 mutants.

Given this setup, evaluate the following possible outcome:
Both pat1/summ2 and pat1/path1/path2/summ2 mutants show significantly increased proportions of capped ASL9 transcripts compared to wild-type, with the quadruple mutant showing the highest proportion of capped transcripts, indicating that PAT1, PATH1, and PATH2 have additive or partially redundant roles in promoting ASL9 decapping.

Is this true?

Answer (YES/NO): NO